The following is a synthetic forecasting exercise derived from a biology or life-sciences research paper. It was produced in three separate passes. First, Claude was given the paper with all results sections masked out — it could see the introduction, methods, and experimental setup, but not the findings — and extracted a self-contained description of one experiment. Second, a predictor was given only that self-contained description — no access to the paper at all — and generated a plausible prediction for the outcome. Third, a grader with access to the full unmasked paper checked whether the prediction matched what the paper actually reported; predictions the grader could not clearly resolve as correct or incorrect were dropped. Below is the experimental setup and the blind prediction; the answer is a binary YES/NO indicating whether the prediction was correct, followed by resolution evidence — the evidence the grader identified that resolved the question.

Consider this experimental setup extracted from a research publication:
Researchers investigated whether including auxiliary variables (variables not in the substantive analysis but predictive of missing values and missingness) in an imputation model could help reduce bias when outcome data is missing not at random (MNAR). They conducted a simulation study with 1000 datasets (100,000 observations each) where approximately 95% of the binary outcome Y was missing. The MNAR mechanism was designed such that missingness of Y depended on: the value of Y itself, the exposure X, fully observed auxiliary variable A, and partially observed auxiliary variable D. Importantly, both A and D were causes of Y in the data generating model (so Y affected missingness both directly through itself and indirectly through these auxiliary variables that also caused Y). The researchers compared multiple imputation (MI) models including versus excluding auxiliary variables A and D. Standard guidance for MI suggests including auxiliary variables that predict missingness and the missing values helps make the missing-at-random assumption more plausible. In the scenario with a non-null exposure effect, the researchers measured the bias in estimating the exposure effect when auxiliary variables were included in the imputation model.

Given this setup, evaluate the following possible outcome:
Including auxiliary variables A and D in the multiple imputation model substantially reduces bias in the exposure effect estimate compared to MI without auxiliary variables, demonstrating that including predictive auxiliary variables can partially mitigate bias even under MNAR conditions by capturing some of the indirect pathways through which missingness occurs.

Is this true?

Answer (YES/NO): NO